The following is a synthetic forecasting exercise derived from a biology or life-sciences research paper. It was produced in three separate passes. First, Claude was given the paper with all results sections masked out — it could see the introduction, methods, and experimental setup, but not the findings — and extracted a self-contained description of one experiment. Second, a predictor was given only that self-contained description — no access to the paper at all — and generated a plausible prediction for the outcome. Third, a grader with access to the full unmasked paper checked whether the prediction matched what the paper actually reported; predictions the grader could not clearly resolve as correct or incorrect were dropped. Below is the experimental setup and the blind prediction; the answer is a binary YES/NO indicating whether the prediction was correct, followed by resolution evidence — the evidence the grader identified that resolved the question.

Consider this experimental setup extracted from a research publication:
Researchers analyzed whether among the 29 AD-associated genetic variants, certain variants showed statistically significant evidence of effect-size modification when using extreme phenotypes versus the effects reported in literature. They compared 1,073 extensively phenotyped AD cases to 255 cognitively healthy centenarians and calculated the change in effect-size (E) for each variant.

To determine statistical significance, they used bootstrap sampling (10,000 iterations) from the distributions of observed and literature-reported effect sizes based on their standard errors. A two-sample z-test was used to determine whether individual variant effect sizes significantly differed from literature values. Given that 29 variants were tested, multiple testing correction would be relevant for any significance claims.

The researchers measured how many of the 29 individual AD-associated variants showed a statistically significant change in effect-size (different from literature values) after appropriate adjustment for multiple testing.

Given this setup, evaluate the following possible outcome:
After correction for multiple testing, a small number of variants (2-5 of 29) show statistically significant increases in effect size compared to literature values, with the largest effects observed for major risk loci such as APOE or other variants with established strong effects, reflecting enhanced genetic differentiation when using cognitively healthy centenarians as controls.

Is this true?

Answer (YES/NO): YES